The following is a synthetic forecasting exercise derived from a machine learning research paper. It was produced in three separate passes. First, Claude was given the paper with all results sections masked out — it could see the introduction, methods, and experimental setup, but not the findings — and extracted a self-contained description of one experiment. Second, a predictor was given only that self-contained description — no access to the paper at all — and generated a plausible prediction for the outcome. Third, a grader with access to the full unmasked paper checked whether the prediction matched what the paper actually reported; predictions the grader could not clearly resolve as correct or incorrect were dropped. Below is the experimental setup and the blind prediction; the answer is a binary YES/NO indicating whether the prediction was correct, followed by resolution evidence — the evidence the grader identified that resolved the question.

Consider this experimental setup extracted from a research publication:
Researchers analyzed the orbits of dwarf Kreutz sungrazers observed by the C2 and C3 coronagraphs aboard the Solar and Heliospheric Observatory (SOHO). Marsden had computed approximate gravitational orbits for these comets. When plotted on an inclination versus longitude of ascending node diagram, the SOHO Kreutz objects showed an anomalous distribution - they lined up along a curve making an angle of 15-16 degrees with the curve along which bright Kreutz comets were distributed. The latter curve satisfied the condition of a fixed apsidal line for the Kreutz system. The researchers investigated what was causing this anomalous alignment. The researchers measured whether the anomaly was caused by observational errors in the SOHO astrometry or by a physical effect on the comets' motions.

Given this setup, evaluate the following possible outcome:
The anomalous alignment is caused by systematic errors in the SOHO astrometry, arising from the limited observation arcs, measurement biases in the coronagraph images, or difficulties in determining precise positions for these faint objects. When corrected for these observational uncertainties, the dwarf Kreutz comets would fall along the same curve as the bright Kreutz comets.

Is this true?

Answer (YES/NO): NO